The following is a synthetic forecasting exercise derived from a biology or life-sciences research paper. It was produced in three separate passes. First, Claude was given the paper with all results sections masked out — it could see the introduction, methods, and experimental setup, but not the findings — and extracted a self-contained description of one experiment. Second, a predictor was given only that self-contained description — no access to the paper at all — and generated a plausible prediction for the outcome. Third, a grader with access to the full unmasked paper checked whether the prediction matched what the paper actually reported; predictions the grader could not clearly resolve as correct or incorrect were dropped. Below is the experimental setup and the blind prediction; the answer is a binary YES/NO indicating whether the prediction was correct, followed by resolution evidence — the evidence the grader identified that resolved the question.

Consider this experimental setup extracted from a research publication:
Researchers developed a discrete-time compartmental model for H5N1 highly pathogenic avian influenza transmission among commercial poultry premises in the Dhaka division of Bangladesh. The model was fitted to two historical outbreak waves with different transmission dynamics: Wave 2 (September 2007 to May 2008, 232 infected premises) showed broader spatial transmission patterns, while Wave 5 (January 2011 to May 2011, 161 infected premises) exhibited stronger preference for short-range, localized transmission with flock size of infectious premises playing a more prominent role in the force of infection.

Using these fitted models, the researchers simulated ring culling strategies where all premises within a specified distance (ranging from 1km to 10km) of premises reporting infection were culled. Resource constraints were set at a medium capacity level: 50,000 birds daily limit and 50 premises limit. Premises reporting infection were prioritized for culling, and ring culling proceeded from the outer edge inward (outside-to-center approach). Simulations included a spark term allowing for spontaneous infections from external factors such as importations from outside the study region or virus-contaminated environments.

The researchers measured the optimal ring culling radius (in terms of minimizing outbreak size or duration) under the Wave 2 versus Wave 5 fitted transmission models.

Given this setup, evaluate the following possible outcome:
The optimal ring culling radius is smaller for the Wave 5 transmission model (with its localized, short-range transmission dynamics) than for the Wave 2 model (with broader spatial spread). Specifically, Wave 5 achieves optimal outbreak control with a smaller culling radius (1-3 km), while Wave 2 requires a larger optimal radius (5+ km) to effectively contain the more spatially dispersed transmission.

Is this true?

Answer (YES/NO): NO